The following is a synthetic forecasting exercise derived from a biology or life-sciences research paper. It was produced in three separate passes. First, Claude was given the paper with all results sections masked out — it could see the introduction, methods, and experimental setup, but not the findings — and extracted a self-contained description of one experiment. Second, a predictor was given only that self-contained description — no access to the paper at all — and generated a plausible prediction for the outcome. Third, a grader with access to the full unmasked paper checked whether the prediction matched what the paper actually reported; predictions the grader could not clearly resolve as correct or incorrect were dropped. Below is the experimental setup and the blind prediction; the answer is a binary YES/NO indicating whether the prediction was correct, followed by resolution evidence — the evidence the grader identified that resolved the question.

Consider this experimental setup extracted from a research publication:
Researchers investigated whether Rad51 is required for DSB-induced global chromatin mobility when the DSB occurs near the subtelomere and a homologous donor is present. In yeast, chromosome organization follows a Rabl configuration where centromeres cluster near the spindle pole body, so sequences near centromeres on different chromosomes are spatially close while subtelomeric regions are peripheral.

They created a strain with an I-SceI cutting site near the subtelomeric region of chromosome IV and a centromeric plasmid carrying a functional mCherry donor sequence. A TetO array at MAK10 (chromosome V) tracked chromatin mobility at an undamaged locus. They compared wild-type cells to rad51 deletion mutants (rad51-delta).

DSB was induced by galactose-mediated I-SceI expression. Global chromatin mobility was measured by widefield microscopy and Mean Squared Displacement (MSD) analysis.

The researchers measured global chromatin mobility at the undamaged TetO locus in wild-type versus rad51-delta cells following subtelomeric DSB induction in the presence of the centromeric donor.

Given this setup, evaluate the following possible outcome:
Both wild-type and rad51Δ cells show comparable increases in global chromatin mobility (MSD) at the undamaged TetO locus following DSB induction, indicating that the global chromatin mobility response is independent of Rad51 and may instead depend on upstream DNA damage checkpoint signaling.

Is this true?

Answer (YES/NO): NO